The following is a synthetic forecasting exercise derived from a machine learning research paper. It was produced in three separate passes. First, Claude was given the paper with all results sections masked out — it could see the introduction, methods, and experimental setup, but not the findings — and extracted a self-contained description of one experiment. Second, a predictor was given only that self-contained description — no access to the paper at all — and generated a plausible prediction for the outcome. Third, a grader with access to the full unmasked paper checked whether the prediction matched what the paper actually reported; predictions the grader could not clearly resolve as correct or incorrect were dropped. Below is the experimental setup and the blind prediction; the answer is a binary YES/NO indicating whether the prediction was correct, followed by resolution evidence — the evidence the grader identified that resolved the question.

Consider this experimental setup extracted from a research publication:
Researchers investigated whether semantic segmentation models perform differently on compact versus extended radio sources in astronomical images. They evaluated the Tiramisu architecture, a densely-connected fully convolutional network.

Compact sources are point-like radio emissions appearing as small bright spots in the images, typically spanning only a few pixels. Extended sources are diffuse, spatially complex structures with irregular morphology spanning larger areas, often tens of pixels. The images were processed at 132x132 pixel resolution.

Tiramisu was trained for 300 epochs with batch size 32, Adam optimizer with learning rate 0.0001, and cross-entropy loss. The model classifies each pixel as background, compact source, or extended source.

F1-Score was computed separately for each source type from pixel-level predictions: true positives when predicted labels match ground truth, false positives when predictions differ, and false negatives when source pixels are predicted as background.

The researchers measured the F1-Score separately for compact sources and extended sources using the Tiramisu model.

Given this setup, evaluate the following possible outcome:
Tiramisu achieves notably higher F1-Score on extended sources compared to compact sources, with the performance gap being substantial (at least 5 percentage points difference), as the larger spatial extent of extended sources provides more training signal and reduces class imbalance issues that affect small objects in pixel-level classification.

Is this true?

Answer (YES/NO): YES